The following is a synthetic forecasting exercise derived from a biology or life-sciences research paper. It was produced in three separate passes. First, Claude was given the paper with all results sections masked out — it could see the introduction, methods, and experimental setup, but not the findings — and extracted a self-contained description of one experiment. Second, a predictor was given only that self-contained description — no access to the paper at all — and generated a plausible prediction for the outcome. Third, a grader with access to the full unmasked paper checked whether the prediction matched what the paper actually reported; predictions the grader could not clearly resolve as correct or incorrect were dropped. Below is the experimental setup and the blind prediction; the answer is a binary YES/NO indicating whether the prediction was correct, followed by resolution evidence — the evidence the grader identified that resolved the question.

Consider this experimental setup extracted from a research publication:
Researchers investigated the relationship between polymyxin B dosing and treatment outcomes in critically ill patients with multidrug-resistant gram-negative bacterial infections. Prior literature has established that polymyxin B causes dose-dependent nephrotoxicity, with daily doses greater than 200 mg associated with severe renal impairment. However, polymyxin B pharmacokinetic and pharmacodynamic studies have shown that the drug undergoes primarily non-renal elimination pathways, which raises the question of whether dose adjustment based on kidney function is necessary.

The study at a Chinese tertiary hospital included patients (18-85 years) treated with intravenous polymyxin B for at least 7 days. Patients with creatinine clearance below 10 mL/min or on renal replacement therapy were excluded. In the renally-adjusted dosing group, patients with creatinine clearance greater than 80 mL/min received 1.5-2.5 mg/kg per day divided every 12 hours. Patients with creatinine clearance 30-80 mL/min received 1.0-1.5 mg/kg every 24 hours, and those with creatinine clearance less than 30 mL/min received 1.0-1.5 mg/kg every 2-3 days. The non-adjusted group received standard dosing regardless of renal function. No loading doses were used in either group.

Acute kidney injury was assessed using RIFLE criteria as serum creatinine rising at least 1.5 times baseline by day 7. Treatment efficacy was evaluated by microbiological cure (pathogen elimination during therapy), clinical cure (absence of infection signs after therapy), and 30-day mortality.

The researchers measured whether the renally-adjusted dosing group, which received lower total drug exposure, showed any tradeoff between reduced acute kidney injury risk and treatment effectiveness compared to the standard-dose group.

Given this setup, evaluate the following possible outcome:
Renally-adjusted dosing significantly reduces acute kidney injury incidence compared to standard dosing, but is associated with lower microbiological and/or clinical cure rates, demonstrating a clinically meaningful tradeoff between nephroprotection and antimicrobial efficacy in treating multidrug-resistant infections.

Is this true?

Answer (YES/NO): NO